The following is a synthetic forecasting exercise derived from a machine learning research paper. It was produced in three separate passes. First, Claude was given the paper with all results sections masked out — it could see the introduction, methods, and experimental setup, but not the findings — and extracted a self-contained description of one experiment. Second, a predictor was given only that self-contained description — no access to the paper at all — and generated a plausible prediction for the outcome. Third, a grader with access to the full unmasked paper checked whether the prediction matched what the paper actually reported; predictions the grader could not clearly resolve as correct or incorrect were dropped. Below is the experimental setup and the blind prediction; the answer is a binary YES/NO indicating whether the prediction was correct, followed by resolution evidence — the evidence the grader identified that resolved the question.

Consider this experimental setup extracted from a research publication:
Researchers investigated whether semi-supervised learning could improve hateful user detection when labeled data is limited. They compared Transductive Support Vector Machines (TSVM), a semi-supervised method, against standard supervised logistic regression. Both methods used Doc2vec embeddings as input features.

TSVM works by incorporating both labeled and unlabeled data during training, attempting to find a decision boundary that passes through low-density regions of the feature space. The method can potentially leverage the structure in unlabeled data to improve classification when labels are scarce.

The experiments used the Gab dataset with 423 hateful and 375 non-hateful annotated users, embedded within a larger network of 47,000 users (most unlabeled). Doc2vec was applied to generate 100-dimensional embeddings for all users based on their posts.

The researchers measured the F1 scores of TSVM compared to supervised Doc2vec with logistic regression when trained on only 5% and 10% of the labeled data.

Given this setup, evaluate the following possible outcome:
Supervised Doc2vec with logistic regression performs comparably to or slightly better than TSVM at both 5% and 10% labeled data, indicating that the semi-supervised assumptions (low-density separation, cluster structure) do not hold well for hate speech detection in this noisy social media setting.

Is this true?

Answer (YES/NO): YES